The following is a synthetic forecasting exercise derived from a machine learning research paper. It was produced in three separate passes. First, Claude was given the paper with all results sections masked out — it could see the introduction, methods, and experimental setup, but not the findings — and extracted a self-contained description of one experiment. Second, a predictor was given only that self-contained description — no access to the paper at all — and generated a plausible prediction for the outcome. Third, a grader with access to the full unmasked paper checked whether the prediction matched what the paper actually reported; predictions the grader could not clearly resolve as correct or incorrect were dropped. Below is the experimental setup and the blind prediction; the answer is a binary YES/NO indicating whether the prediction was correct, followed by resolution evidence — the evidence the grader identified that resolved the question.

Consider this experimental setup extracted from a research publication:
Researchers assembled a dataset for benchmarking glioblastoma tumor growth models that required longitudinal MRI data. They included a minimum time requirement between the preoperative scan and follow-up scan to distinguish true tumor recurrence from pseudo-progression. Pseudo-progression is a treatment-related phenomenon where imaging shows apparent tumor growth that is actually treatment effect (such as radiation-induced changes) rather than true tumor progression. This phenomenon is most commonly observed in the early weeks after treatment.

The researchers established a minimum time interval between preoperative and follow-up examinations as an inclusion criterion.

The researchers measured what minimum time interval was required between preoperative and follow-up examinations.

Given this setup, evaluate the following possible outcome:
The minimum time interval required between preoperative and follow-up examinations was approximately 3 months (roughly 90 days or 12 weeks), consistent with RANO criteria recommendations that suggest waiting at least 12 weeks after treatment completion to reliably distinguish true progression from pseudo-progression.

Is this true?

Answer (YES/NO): YES